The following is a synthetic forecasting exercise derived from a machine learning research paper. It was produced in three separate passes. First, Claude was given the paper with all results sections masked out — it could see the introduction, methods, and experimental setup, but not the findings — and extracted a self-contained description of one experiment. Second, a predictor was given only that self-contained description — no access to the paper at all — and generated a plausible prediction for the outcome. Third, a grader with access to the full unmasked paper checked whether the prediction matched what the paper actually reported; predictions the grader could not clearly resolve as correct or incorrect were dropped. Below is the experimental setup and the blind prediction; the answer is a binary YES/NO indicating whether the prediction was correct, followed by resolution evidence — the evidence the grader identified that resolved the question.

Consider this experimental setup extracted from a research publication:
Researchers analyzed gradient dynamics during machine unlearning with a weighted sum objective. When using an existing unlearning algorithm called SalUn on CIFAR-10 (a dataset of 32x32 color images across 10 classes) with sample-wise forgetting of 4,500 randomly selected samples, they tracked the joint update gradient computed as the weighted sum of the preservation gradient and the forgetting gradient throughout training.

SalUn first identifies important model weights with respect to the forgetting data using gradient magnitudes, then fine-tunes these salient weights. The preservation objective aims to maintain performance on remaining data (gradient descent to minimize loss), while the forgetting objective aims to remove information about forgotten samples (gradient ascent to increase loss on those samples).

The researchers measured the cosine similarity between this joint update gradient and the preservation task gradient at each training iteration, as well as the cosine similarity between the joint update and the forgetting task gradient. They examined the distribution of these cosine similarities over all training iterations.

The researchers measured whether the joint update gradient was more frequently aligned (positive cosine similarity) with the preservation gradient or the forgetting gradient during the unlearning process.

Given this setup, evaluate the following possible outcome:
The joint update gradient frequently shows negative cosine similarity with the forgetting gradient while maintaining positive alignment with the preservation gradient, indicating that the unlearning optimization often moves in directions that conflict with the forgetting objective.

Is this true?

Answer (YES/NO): NO